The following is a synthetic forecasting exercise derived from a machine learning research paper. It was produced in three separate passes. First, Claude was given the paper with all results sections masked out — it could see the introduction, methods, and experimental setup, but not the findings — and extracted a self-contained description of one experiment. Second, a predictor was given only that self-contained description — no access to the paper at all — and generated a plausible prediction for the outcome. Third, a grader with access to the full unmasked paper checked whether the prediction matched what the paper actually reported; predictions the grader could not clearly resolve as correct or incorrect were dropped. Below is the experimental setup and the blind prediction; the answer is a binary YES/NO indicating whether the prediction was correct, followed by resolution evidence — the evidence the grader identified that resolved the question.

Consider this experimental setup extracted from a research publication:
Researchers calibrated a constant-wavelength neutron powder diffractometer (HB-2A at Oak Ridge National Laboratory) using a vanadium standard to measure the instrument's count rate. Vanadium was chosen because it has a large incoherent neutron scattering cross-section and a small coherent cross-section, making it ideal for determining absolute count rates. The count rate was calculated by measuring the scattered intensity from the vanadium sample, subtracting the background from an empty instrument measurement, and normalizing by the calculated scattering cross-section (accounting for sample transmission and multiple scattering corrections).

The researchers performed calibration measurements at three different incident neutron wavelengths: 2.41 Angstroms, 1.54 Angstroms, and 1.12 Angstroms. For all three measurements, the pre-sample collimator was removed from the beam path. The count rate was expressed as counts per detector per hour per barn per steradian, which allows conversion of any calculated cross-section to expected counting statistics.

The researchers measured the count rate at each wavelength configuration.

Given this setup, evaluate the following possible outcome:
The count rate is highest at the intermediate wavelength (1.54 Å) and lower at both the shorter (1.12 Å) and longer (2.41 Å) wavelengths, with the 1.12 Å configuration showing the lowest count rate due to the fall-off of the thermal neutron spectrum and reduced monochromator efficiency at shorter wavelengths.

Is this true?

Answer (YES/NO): NO